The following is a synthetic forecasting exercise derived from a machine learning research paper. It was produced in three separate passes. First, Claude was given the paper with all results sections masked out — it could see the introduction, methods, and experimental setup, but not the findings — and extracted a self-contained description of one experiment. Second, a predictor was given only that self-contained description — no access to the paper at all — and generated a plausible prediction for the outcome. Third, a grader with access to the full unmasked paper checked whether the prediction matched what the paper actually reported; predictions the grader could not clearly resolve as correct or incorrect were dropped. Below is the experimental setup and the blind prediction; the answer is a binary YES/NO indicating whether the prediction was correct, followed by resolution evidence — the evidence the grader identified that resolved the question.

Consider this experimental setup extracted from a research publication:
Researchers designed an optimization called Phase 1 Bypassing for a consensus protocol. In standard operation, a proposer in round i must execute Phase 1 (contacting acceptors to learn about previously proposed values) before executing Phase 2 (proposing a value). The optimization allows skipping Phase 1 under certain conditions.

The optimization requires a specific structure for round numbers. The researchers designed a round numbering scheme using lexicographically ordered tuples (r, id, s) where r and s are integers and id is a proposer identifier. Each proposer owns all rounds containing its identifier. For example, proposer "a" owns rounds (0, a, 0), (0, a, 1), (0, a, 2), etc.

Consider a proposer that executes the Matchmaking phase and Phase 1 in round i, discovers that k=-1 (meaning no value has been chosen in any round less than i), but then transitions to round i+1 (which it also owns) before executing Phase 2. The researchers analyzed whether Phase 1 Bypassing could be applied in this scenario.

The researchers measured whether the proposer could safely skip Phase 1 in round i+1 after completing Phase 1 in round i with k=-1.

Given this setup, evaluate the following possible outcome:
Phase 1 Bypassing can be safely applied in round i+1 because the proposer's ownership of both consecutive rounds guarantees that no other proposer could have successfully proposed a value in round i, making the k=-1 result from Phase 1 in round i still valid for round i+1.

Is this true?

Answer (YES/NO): YES